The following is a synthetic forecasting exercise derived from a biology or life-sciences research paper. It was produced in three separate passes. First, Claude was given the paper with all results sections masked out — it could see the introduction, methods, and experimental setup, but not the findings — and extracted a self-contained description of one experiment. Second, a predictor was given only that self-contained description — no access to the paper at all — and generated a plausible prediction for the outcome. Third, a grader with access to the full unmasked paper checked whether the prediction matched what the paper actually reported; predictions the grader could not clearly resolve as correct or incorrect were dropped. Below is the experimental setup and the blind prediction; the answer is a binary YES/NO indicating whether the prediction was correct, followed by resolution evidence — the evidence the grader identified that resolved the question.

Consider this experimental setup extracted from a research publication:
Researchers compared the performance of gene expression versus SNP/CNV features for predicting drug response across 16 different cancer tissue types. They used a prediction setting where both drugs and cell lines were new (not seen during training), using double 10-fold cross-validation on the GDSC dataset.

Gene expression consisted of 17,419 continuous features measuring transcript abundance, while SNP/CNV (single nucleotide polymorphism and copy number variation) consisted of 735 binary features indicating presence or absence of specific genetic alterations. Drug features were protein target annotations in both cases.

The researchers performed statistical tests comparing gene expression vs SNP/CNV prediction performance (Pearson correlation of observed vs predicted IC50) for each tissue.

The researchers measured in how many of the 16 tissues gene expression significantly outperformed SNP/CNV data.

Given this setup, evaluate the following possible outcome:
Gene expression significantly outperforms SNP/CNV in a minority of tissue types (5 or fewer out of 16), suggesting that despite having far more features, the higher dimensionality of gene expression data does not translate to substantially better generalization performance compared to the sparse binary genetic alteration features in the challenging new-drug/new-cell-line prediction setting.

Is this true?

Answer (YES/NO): NO